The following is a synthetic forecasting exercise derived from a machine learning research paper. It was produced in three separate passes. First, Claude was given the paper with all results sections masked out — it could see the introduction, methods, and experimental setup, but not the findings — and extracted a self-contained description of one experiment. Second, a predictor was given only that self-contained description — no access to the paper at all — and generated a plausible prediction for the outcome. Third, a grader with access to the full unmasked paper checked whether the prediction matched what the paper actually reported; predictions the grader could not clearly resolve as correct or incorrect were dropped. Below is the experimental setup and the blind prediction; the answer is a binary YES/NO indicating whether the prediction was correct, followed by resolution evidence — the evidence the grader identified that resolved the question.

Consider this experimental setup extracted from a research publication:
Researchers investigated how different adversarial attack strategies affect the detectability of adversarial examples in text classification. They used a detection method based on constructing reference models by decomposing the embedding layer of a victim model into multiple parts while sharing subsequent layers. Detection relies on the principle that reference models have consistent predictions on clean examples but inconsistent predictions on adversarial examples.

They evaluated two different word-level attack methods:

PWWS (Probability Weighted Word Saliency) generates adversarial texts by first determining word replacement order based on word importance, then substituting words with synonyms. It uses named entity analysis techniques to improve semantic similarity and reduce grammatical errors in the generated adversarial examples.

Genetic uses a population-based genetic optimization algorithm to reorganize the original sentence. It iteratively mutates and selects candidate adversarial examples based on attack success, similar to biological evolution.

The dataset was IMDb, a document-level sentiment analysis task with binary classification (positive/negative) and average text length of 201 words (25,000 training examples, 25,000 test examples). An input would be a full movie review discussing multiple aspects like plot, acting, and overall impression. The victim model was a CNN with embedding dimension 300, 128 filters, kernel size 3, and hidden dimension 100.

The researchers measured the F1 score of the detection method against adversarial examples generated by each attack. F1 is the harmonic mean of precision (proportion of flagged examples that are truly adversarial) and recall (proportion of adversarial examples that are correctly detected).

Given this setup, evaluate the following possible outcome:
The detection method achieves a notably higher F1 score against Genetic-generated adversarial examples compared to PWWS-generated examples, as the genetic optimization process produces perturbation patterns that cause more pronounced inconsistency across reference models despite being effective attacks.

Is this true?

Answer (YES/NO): NO